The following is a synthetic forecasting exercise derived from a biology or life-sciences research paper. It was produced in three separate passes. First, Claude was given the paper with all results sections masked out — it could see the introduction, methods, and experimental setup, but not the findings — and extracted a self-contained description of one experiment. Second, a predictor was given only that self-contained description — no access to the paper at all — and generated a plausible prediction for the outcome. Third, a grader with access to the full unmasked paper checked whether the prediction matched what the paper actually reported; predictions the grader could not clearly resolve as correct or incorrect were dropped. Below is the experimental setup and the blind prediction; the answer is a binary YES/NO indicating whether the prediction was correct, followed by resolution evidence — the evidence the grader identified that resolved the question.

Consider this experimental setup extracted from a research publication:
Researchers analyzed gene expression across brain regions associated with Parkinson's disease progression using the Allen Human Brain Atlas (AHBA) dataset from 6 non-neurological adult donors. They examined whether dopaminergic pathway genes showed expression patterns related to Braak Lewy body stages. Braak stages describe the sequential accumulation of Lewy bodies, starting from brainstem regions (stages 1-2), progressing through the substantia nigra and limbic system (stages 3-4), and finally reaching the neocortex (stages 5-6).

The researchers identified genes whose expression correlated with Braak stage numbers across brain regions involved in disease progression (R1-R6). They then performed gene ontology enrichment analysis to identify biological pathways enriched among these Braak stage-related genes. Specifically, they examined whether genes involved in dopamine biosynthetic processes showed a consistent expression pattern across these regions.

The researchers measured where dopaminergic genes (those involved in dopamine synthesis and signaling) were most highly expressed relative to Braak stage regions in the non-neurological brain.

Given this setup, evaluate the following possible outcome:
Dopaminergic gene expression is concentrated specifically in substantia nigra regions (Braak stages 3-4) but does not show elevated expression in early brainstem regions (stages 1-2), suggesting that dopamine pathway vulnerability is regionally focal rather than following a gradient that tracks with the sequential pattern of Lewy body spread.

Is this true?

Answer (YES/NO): NO